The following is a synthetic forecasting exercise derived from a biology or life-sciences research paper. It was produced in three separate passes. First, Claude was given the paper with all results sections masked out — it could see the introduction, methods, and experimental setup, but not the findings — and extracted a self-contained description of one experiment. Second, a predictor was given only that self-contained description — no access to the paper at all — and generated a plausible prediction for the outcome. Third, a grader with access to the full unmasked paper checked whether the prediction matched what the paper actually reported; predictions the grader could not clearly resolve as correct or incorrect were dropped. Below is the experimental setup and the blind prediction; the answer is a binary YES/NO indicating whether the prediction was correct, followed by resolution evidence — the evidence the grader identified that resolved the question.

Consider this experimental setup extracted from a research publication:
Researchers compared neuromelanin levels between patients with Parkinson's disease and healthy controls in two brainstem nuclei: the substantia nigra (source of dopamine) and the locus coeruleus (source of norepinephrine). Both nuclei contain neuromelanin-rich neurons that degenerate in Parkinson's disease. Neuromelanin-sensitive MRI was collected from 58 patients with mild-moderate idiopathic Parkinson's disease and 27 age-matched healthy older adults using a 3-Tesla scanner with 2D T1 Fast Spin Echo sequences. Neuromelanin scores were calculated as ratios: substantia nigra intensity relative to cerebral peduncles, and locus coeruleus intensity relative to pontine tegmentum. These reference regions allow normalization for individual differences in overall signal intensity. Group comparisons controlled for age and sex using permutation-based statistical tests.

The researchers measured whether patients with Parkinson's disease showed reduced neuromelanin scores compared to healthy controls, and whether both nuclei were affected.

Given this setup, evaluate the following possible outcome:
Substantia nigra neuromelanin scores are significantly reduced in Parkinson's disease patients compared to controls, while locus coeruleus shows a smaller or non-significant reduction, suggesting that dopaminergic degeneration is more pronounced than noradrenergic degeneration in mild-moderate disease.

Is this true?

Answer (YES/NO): NO